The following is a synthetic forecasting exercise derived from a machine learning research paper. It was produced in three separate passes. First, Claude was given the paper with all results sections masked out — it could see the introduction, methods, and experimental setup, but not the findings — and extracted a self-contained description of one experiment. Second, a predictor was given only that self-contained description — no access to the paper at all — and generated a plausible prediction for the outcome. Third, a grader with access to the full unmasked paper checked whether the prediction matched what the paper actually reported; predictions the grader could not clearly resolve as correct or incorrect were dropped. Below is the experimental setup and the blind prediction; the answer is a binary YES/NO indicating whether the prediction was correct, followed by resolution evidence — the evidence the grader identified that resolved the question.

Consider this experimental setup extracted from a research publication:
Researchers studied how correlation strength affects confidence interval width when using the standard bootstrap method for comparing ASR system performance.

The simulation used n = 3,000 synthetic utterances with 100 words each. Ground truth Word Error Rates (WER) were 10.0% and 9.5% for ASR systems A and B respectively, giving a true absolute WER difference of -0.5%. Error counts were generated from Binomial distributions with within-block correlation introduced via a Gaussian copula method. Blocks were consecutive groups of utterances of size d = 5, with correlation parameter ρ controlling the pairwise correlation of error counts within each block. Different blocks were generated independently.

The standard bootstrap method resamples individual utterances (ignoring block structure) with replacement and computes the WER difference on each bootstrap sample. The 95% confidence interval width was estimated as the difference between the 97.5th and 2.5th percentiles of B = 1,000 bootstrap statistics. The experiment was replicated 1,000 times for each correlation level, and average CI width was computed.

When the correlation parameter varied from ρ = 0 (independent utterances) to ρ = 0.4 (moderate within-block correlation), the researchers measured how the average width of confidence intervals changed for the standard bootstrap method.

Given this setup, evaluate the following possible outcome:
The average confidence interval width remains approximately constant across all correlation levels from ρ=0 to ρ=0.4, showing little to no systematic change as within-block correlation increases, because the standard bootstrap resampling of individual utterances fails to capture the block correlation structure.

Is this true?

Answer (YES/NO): YES